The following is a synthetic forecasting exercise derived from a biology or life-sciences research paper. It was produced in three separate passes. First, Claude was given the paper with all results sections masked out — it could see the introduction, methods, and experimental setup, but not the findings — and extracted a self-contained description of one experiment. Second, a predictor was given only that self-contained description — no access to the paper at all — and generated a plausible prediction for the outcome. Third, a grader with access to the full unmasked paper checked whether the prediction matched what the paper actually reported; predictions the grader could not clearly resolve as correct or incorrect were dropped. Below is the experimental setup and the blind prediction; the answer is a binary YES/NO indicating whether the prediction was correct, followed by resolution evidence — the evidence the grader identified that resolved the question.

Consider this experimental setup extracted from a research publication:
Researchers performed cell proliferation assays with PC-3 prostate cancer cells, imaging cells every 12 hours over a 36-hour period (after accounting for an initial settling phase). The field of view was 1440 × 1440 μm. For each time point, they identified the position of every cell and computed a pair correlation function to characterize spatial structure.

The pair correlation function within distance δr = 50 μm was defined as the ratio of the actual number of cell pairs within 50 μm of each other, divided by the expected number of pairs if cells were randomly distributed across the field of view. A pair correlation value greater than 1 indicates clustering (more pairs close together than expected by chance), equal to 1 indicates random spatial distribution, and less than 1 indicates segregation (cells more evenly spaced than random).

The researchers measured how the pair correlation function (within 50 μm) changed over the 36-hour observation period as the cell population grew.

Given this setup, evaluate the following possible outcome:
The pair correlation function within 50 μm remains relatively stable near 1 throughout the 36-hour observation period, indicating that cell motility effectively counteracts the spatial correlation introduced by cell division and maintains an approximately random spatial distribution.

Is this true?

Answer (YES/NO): NO